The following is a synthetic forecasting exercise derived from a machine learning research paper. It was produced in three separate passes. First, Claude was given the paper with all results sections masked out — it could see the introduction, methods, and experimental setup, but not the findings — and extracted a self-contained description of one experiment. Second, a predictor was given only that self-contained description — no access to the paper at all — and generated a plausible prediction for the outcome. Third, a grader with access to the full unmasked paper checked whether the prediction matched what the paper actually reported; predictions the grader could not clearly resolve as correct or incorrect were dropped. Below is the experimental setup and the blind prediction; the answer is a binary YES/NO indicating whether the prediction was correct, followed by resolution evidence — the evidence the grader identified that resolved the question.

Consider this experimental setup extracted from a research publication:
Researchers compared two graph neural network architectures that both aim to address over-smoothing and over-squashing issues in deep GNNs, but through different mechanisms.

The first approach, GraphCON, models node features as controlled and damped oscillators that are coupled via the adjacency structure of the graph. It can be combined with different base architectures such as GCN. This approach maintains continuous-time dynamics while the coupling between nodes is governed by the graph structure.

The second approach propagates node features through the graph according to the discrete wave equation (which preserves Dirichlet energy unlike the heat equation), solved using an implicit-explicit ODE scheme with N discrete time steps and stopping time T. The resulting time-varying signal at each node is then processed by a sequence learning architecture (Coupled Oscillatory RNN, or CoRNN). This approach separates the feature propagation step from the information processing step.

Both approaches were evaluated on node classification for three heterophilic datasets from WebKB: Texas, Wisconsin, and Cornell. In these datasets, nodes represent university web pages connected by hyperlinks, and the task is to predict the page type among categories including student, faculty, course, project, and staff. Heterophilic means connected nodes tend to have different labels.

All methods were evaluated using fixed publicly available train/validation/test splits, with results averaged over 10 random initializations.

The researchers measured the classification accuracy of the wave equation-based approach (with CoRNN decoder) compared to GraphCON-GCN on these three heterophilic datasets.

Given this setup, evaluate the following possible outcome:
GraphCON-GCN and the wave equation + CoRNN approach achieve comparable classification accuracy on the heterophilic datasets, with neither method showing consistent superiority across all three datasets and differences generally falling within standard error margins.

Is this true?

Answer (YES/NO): NO